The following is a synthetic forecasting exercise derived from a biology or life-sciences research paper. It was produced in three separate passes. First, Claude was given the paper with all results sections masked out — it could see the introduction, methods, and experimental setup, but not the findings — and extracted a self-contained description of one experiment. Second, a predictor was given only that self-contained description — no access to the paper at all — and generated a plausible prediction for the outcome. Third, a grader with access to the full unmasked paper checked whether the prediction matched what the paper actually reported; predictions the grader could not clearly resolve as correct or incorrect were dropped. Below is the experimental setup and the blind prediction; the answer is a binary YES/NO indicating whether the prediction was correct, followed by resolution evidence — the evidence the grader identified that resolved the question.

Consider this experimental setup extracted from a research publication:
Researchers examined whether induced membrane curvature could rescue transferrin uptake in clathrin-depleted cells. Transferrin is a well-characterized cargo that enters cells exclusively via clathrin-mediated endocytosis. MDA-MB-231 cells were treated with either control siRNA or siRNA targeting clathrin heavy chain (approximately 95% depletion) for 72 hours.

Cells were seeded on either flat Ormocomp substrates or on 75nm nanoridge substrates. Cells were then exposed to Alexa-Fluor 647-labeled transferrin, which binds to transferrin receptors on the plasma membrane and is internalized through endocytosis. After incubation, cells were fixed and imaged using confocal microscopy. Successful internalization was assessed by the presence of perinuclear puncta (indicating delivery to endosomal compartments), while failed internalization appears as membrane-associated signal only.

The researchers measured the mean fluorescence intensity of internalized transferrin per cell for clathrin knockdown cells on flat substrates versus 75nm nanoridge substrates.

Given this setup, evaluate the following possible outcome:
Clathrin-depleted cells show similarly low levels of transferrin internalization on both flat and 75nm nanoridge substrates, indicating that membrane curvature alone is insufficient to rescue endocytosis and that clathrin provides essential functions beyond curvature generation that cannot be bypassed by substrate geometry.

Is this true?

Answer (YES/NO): NO